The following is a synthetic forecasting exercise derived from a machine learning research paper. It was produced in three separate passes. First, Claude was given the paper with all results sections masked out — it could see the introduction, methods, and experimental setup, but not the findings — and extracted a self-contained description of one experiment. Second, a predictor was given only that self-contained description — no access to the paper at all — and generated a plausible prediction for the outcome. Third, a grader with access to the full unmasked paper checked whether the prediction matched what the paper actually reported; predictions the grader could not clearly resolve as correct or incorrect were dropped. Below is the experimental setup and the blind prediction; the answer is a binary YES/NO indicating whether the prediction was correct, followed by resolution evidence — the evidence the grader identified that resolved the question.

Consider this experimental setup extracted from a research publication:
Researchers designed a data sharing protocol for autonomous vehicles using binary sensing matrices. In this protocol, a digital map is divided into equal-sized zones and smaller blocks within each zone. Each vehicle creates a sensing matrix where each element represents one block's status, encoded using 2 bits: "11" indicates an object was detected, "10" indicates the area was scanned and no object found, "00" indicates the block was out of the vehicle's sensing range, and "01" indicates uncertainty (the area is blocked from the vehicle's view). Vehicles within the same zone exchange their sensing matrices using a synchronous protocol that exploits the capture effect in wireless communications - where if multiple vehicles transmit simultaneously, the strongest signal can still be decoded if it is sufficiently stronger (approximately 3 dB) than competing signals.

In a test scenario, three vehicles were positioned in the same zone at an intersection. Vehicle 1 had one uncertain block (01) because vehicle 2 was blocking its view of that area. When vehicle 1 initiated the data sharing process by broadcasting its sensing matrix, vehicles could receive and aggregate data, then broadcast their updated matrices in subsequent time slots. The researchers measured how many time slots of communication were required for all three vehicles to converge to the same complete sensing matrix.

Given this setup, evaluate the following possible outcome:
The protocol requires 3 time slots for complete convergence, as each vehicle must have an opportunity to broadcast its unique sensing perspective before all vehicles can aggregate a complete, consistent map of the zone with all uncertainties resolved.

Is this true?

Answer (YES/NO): NO